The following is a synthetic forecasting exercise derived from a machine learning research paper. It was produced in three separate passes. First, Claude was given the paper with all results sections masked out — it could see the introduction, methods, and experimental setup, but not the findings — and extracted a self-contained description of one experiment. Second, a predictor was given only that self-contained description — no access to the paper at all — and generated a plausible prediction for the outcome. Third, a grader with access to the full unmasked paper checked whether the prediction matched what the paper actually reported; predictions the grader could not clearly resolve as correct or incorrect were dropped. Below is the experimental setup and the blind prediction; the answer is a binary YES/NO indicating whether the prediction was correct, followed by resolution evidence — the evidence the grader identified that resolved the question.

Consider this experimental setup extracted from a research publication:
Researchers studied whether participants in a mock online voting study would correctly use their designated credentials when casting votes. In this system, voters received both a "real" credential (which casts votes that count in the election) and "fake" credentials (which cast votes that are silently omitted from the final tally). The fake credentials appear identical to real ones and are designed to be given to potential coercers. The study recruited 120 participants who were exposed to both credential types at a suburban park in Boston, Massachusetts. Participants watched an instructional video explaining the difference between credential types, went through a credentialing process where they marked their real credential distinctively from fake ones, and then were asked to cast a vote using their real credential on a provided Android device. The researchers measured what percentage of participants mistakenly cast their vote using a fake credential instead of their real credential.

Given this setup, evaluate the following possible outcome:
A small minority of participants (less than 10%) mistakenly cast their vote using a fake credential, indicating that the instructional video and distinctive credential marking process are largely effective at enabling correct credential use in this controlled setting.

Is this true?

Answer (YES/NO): NO